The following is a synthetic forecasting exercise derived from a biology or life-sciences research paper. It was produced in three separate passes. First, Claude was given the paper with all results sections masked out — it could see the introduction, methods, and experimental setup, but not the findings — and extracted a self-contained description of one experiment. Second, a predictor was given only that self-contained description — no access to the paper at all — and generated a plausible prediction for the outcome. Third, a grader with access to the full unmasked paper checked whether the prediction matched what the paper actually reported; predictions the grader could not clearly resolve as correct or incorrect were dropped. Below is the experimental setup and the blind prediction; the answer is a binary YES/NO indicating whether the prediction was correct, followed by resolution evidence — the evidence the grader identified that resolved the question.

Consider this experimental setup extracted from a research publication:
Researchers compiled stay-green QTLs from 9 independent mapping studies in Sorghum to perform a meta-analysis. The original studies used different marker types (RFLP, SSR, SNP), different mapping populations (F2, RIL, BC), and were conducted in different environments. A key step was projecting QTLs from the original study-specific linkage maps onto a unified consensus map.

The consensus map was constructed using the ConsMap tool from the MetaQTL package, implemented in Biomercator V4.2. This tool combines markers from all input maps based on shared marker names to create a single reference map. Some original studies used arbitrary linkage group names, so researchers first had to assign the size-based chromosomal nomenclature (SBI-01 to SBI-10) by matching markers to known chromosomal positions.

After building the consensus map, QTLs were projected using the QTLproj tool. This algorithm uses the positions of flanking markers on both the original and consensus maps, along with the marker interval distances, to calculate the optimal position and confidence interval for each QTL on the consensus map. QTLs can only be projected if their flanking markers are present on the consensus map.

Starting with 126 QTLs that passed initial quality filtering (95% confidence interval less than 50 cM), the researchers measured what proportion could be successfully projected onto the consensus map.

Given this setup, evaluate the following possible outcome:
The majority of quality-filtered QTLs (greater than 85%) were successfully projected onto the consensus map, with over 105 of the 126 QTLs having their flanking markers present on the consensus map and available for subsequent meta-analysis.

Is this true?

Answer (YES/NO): YES